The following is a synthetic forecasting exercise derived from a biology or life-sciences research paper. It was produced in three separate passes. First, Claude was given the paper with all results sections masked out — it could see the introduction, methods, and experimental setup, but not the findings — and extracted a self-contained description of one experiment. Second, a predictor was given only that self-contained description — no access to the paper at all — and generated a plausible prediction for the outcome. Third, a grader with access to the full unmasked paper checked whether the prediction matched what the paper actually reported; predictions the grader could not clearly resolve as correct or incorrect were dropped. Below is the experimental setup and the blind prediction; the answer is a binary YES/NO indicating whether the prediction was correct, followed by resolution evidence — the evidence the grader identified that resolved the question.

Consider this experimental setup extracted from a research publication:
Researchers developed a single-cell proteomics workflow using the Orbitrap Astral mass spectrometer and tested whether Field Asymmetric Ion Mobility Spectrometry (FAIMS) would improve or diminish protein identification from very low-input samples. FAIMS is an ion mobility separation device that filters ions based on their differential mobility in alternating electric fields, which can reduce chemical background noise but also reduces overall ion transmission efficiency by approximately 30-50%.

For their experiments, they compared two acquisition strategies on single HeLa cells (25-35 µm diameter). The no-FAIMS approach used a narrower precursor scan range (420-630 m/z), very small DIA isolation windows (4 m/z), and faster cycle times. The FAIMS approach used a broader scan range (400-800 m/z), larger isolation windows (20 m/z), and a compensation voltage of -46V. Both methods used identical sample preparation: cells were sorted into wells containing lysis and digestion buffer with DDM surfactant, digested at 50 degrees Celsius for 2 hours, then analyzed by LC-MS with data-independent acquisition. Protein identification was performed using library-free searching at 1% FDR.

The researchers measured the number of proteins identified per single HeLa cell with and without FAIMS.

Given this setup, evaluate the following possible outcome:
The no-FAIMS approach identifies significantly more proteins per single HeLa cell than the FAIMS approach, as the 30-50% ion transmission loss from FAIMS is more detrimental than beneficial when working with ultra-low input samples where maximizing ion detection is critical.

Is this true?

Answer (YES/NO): NO